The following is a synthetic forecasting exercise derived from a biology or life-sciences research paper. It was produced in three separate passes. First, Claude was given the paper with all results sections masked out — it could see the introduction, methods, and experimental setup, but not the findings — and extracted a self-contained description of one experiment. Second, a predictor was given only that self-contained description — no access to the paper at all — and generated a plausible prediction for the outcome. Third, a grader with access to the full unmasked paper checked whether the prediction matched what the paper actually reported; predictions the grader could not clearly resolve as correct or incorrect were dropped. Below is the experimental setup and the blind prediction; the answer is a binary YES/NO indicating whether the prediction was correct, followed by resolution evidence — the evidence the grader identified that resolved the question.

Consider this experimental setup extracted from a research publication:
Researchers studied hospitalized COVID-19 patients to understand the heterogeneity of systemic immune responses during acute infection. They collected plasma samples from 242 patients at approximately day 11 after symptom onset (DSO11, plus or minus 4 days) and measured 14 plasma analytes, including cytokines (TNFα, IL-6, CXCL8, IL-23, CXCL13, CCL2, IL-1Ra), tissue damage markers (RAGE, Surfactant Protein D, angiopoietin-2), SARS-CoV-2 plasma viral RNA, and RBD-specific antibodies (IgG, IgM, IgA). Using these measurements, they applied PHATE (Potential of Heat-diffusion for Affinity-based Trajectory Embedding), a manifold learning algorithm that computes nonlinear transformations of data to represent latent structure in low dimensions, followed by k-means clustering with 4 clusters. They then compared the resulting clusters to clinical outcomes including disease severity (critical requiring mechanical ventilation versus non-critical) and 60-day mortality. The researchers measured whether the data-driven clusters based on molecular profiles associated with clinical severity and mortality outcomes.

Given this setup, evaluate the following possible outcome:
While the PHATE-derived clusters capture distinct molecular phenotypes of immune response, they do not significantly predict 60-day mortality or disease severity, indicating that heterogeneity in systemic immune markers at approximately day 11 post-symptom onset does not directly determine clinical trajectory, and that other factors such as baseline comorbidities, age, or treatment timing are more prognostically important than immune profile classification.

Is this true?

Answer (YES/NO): NO